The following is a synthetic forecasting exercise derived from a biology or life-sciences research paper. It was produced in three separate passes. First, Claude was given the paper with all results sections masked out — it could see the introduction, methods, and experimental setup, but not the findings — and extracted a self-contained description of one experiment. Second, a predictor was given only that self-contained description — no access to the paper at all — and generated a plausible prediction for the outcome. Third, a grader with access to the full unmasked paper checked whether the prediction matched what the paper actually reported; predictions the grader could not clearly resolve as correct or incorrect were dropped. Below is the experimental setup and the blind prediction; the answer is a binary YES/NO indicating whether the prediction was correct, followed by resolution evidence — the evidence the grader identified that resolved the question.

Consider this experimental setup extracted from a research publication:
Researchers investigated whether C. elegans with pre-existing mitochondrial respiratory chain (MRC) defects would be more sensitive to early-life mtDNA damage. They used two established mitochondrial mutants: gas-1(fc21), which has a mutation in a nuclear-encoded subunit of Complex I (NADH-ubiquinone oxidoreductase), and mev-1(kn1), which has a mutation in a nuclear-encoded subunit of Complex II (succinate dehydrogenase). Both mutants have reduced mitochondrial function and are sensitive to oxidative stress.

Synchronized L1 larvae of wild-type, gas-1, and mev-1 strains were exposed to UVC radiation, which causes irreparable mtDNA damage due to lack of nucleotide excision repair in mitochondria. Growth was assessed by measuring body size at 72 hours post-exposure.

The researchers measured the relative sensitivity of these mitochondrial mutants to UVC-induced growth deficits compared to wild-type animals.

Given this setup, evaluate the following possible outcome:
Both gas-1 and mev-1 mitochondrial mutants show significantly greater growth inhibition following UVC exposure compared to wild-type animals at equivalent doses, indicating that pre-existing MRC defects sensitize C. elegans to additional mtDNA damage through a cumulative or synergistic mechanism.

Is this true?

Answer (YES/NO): YES